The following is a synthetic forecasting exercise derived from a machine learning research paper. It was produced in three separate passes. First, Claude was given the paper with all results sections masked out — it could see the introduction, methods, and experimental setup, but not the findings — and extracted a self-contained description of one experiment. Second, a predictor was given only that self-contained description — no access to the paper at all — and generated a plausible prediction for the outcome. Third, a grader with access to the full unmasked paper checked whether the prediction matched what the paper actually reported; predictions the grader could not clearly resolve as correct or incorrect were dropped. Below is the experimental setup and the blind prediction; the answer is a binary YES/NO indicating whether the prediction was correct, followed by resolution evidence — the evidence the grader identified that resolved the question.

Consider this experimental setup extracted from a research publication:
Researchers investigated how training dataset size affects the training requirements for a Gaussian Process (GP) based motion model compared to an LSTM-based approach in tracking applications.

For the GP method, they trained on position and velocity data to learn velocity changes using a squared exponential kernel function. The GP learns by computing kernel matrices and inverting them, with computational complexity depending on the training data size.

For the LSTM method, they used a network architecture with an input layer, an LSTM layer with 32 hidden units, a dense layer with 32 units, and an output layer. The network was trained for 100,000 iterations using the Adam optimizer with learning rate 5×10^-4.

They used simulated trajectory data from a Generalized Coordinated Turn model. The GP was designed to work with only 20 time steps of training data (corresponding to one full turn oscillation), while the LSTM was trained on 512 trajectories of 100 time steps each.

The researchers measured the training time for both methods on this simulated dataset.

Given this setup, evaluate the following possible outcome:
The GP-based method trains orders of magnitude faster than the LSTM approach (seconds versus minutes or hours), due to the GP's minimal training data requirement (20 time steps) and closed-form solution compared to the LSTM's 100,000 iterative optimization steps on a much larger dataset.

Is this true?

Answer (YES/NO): YES